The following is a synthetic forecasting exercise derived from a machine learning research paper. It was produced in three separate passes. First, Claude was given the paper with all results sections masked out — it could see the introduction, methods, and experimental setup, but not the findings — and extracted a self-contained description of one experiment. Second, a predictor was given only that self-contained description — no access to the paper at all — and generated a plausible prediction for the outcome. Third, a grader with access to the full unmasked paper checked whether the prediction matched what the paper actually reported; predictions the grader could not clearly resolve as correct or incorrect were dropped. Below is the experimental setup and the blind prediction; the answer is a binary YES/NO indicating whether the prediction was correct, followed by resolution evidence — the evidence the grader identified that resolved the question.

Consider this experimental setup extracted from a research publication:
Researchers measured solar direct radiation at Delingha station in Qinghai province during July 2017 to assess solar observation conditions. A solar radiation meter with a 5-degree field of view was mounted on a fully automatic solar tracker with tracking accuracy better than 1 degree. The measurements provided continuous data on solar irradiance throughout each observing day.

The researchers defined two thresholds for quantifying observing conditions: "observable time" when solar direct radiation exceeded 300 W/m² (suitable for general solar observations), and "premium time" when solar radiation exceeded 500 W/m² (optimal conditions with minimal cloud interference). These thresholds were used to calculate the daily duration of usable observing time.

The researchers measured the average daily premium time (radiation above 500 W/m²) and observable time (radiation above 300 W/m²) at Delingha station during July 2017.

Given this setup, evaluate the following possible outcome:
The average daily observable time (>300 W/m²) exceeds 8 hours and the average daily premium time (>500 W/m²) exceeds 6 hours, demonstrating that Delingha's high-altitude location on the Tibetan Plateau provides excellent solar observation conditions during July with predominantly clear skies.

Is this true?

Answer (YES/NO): NO